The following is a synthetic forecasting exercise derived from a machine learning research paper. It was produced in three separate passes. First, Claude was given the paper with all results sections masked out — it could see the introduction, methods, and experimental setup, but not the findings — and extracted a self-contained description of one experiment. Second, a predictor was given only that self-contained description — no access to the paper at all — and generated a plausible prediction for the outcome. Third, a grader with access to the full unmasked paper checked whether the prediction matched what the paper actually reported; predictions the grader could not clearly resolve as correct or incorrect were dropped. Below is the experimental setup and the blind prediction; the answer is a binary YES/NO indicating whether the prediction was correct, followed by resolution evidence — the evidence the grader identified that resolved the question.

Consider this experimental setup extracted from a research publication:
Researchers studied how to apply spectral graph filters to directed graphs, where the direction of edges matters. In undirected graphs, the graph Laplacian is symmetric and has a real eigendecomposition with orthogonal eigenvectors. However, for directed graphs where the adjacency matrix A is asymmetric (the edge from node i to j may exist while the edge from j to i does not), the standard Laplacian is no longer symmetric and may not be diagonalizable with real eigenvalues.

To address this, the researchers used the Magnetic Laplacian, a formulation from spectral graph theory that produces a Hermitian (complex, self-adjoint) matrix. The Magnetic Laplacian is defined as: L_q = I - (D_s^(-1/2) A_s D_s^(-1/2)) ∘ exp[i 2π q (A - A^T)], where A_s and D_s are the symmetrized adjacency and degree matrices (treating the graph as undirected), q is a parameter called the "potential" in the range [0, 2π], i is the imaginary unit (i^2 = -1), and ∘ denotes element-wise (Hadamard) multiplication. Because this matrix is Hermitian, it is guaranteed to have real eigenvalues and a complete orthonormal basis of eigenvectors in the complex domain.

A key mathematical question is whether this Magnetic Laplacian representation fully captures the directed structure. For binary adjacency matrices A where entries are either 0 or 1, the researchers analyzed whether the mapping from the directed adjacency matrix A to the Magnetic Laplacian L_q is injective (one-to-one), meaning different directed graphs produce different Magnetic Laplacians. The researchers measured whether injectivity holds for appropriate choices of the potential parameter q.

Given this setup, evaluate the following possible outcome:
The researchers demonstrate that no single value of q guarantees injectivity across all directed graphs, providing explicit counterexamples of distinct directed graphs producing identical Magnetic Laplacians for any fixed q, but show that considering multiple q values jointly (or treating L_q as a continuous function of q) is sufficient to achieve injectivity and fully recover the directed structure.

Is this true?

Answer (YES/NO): NO